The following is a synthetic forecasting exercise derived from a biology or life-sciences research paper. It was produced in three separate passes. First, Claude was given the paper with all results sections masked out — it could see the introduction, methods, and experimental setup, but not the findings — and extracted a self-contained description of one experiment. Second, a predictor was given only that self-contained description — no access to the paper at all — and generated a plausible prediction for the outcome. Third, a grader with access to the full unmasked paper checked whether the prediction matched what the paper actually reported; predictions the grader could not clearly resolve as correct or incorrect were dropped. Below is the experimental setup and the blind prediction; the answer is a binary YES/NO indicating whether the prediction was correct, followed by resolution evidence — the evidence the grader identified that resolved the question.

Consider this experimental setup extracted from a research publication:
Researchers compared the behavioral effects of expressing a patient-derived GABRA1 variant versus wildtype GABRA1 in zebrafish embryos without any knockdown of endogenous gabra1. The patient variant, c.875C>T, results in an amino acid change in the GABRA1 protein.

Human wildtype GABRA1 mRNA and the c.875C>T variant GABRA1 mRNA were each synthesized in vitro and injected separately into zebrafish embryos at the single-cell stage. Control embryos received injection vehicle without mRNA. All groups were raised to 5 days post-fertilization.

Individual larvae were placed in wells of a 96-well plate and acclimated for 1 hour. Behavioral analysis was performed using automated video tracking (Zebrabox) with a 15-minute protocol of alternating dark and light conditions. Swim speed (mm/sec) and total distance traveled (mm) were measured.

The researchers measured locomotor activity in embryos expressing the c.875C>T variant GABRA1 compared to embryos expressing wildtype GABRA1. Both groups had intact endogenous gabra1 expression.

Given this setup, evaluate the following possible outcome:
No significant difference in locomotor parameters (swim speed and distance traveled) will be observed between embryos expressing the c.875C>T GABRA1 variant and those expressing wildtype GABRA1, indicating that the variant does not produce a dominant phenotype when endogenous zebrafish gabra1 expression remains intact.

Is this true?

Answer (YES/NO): YES